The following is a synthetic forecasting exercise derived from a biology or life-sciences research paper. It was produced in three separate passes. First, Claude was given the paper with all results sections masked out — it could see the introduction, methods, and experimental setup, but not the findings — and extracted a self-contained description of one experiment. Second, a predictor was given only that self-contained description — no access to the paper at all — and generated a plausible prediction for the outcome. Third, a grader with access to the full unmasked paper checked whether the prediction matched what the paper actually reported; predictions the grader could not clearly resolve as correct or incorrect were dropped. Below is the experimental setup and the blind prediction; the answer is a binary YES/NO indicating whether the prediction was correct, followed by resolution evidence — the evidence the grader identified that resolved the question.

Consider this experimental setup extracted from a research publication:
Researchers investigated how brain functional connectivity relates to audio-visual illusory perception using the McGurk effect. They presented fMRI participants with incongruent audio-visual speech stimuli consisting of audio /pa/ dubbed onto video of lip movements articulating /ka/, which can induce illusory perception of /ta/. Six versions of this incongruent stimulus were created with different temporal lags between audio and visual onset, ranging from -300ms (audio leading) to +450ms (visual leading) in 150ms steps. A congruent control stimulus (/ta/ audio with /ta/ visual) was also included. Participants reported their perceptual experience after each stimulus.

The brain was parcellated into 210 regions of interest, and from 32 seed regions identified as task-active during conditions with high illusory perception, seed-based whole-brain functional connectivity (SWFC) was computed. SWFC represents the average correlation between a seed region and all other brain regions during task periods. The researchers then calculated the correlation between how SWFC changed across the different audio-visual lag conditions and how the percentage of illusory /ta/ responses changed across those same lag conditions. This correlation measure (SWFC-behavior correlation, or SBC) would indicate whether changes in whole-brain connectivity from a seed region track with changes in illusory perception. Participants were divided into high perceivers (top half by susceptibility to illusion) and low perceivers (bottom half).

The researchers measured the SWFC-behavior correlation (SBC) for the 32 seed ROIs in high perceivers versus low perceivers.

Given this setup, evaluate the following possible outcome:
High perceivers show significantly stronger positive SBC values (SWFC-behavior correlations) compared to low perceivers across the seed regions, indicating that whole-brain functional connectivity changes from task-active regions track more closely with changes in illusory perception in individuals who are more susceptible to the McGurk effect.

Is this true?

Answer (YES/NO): NO